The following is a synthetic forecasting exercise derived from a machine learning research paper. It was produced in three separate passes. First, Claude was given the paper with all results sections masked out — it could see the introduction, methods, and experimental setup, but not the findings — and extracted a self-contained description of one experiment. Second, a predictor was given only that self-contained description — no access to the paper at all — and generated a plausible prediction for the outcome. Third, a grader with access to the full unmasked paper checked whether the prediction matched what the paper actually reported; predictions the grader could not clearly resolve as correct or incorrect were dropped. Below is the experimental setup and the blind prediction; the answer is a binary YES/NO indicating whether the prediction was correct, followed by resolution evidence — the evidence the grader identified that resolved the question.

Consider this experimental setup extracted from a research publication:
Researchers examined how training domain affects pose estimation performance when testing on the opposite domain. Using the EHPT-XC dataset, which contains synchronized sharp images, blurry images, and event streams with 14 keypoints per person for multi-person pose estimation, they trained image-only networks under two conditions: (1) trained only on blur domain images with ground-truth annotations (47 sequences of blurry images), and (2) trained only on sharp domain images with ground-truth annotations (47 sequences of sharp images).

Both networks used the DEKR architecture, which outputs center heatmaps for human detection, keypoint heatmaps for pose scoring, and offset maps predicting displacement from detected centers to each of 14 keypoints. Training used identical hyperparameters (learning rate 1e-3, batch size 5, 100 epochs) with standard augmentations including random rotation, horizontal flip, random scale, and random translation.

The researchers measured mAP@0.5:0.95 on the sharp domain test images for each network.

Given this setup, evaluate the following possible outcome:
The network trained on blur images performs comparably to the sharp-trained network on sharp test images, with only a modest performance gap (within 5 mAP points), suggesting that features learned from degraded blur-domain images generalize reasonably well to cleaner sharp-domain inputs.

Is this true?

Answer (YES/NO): NO